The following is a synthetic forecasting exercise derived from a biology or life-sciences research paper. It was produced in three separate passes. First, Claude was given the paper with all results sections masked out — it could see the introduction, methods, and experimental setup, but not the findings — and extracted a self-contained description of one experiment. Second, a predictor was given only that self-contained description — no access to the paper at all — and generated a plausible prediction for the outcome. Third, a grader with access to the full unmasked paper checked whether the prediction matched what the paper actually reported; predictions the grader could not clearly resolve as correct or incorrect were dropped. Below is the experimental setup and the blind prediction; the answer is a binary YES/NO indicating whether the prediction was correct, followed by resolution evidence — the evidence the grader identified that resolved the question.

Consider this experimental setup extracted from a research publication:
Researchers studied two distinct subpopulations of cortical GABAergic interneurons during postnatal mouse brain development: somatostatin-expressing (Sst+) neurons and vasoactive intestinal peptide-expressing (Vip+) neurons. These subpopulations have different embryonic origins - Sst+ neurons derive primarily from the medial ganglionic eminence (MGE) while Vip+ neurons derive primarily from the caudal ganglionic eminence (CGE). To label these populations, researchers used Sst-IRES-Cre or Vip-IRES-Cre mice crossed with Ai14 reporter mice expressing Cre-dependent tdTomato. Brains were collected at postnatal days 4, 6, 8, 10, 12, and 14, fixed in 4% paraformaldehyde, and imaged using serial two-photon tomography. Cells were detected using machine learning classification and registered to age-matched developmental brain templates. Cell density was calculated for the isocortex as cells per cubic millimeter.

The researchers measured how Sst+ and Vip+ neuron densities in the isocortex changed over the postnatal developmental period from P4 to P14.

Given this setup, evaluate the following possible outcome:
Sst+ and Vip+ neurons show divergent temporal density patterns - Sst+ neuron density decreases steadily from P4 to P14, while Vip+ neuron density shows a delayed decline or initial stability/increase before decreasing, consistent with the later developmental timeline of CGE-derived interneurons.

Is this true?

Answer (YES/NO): NO